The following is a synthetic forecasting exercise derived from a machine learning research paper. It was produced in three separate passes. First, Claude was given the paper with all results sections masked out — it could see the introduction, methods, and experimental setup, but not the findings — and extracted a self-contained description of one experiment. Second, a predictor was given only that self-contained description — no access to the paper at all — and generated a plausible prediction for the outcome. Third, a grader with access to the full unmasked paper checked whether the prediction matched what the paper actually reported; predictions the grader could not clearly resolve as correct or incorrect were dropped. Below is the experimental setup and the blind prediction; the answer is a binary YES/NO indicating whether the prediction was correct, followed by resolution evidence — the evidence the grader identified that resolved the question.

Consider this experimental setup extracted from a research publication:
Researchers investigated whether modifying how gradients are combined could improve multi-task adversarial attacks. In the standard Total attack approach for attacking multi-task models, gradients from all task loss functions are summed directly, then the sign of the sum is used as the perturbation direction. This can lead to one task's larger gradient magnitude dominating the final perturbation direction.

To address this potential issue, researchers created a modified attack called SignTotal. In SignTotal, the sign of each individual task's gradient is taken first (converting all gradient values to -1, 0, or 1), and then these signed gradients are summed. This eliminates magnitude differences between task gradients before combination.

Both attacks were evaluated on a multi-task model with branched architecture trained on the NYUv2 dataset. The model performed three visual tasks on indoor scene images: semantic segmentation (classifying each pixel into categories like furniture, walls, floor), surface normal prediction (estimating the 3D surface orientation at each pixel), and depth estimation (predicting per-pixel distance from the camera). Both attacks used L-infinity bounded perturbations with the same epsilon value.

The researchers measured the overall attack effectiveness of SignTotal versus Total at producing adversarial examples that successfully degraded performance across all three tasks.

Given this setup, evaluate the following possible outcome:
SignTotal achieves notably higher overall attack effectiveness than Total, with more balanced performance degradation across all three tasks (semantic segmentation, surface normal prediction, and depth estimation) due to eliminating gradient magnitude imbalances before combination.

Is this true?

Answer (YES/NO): NO